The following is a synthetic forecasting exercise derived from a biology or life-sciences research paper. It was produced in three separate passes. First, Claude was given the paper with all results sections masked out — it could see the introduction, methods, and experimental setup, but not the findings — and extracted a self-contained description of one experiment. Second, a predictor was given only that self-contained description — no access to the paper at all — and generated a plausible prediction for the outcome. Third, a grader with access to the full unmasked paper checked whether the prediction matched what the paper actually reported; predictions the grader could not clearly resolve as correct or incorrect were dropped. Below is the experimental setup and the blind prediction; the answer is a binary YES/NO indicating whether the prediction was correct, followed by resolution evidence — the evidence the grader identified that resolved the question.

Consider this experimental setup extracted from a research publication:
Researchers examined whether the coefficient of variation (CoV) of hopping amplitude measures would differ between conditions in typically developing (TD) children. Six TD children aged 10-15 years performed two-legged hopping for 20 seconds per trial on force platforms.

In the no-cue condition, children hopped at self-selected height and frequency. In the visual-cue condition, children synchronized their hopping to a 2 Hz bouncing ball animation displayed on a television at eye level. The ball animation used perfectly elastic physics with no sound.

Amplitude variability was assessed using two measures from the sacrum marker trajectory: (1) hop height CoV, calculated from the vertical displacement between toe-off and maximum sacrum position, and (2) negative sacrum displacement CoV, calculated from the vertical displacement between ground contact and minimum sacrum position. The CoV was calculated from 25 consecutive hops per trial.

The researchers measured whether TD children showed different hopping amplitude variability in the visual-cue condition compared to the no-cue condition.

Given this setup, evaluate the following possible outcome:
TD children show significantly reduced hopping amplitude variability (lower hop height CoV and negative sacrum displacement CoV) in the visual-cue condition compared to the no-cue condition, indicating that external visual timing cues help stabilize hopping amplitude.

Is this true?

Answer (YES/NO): NO